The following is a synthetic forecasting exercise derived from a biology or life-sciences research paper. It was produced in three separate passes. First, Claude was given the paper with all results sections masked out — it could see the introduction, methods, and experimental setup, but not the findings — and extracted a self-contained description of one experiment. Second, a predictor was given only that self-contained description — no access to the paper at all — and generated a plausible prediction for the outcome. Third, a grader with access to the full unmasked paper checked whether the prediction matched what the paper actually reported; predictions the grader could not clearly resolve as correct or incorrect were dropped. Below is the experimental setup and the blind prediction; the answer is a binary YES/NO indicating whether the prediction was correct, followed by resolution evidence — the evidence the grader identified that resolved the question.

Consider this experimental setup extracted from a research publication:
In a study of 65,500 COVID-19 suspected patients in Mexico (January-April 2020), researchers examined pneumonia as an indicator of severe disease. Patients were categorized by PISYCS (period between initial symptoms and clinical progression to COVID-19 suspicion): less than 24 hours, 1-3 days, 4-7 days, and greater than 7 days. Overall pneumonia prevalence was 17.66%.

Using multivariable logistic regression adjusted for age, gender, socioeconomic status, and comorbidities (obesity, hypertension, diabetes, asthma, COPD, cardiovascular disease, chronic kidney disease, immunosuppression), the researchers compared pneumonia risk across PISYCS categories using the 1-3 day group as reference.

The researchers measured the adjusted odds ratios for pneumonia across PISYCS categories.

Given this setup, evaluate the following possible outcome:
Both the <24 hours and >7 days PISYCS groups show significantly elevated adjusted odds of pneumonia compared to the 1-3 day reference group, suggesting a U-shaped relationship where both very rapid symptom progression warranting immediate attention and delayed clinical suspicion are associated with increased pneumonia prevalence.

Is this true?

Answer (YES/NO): YES